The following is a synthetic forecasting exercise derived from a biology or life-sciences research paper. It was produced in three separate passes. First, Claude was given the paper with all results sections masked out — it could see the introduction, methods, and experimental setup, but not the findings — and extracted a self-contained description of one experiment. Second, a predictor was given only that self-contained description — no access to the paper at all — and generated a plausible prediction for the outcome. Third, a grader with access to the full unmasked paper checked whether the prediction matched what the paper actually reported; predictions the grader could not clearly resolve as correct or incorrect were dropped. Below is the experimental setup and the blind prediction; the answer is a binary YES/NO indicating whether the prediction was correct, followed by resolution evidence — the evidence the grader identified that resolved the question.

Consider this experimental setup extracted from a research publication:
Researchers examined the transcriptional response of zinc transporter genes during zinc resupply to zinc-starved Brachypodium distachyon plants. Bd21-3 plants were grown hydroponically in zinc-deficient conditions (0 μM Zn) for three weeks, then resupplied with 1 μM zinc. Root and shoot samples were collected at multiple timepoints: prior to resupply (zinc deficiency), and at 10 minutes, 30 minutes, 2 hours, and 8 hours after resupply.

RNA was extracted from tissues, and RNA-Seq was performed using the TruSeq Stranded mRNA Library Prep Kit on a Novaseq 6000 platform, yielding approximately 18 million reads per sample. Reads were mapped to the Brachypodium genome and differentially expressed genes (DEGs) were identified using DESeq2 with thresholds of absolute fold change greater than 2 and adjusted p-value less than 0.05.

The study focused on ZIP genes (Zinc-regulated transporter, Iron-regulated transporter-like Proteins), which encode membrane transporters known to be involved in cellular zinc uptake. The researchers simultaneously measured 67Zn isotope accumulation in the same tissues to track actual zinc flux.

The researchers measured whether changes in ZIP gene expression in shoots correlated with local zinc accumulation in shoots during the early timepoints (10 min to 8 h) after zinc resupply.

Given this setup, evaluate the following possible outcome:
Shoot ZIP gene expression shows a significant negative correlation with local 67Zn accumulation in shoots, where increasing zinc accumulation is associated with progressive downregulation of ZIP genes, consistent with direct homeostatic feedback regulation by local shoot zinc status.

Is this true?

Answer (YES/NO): NO